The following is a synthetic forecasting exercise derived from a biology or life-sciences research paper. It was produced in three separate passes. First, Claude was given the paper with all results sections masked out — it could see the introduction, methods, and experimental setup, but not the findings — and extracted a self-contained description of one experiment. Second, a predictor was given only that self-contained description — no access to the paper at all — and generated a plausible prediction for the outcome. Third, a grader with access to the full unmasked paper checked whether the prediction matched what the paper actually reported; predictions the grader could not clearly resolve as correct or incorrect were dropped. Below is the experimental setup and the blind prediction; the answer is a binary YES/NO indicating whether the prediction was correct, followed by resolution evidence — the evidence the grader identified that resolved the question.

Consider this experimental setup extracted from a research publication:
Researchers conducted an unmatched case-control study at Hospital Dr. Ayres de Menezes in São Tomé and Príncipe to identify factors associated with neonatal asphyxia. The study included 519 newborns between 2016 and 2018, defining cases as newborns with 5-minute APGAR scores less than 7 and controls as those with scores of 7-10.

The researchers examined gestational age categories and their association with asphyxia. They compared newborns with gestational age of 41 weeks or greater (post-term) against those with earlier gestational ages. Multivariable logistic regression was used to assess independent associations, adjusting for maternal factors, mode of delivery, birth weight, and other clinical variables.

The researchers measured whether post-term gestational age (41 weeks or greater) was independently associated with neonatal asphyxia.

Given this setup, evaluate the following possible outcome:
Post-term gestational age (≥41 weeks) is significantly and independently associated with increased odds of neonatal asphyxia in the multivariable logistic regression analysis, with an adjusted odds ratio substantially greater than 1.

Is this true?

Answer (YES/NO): YES